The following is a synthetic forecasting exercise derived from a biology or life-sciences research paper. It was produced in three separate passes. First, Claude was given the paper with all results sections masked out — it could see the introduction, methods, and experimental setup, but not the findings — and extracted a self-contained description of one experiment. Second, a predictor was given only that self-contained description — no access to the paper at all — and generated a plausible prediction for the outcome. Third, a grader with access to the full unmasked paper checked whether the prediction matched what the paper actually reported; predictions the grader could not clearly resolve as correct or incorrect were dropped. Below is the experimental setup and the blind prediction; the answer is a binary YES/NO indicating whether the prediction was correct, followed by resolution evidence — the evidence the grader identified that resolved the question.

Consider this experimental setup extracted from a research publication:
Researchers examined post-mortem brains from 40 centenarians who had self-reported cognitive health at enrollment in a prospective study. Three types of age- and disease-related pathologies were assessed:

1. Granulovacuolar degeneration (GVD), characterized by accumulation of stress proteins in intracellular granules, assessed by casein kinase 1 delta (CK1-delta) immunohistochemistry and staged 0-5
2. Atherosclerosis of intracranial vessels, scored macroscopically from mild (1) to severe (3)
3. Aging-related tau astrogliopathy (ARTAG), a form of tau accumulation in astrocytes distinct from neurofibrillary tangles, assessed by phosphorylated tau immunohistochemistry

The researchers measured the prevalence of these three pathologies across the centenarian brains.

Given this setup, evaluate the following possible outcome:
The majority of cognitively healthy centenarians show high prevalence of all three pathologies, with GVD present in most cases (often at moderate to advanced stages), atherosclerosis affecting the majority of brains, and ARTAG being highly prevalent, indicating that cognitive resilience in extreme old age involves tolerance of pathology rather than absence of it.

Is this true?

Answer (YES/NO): YES